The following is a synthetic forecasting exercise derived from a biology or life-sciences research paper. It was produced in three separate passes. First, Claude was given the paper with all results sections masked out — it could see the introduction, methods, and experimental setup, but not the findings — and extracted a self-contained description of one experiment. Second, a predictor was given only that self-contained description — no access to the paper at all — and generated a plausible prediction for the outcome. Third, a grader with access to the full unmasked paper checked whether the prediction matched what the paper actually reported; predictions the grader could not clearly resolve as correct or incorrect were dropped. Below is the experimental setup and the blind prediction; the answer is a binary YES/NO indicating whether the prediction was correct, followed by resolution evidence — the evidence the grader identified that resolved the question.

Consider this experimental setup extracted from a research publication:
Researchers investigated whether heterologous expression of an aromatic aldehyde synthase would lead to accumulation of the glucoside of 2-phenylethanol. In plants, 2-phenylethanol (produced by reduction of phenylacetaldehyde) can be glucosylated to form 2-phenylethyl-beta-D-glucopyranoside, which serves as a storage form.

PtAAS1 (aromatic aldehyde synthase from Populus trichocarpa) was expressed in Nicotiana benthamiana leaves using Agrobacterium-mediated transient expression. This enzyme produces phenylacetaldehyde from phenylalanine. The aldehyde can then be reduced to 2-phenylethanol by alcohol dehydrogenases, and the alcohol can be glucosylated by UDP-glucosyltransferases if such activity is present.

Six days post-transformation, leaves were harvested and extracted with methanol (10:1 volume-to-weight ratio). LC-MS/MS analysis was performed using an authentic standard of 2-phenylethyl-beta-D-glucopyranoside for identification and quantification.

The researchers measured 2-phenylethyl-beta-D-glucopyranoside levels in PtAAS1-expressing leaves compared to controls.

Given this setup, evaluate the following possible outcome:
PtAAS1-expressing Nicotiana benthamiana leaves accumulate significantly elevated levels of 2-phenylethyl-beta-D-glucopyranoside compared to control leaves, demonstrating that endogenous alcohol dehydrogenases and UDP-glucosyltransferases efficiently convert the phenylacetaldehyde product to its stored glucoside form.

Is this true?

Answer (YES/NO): YES